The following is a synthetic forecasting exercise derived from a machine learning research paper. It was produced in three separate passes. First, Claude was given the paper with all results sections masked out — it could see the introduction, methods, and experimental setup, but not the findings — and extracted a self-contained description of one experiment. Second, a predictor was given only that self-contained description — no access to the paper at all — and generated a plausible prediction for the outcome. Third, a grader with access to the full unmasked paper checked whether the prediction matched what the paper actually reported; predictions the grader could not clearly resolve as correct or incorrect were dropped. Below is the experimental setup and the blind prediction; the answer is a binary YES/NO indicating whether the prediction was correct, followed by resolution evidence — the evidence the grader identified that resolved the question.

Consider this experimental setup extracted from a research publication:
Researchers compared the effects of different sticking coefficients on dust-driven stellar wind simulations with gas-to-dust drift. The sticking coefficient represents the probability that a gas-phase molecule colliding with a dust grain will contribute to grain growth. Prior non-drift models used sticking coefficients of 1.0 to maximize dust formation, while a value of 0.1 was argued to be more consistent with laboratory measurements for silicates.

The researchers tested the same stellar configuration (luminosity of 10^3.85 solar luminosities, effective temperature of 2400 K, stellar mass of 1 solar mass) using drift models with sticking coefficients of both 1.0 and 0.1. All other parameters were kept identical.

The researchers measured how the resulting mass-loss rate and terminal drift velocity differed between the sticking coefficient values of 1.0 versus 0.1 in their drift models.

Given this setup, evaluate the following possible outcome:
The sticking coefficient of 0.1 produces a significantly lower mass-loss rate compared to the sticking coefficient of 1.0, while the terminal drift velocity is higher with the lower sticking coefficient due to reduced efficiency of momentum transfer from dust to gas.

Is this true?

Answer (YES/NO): NO